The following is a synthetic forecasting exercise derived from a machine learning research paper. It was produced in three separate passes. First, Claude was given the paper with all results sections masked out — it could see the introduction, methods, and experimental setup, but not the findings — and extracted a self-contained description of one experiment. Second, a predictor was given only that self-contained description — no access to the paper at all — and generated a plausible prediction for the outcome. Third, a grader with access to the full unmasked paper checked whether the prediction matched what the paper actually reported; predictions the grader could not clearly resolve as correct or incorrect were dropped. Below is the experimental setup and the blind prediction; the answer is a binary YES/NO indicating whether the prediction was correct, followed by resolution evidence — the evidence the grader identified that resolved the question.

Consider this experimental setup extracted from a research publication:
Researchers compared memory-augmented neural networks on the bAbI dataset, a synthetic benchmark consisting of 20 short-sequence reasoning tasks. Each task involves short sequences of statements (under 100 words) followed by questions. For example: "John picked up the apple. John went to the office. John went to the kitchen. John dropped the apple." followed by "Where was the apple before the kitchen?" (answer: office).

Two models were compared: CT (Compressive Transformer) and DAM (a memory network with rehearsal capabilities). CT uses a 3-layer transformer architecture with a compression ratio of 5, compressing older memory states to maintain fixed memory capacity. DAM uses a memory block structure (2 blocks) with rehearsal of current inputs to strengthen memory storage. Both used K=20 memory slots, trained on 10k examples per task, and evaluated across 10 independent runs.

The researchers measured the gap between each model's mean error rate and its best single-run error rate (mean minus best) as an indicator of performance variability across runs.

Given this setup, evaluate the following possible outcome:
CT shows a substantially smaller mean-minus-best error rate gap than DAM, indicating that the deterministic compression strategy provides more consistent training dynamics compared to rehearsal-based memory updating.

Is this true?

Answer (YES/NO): YES